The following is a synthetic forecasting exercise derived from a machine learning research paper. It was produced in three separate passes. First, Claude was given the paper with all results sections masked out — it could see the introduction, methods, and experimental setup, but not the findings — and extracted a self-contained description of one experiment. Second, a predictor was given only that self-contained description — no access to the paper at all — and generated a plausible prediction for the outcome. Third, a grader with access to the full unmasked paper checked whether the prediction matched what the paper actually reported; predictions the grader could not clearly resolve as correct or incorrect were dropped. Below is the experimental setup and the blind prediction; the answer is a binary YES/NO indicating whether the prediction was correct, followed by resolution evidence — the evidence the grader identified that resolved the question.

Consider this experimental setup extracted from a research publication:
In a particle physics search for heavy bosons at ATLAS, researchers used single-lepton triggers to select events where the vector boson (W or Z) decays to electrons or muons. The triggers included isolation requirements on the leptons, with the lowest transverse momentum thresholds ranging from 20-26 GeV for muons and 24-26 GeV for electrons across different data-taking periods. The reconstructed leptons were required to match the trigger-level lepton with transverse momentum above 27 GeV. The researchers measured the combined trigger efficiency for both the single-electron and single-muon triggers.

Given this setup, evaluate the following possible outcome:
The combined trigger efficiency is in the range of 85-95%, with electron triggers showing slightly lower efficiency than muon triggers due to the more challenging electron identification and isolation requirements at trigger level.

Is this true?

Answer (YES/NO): NO